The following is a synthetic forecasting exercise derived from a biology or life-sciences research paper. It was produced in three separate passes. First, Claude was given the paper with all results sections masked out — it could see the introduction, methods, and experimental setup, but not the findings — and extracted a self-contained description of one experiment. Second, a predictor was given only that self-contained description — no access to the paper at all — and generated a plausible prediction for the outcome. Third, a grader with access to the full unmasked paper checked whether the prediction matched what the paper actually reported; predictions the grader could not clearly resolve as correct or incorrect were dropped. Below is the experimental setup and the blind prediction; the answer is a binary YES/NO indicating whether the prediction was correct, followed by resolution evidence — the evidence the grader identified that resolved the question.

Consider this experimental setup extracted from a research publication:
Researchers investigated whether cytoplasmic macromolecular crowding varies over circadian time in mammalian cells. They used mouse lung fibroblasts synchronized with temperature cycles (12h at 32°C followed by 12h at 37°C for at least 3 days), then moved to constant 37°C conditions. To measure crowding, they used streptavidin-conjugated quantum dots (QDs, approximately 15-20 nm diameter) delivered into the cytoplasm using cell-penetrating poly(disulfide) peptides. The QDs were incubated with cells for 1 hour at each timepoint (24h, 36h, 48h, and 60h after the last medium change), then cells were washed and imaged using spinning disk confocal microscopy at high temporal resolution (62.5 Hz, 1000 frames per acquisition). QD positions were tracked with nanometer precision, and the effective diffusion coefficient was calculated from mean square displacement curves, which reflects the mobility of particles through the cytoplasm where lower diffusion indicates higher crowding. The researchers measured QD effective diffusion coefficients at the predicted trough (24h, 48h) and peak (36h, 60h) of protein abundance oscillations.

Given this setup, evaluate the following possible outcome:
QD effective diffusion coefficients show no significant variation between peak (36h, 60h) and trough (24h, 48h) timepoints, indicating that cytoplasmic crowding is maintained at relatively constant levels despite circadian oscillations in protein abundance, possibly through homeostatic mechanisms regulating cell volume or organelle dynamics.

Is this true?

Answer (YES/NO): NO